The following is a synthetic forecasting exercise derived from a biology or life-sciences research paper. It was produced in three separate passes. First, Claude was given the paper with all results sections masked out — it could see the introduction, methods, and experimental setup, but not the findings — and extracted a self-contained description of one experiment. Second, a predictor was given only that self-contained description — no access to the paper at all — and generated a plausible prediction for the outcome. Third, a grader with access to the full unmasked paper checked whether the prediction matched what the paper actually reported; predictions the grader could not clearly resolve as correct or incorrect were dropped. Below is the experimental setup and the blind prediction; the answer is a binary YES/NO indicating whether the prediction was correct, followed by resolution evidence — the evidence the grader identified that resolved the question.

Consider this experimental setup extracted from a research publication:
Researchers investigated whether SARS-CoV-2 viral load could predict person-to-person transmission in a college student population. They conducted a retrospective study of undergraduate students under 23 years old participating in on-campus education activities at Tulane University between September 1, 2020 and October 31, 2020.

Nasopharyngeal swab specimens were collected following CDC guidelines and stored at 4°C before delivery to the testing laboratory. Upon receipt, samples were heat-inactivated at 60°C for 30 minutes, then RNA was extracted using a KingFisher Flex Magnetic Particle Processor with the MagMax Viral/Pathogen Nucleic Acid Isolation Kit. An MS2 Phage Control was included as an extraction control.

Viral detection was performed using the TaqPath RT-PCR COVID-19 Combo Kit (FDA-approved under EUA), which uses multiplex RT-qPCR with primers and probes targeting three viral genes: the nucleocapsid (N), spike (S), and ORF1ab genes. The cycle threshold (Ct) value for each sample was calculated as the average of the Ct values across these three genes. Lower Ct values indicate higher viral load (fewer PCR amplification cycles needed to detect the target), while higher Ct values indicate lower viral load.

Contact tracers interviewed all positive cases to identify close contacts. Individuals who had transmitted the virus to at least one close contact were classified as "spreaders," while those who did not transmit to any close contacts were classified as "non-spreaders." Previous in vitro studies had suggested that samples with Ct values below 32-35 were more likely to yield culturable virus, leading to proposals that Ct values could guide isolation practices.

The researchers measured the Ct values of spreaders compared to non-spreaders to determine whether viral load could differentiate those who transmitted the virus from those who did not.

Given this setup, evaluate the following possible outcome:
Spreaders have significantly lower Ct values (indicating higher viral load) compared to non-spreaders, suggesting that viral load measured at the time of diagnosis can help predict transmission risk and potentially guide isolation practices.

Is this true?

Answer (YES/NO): NO